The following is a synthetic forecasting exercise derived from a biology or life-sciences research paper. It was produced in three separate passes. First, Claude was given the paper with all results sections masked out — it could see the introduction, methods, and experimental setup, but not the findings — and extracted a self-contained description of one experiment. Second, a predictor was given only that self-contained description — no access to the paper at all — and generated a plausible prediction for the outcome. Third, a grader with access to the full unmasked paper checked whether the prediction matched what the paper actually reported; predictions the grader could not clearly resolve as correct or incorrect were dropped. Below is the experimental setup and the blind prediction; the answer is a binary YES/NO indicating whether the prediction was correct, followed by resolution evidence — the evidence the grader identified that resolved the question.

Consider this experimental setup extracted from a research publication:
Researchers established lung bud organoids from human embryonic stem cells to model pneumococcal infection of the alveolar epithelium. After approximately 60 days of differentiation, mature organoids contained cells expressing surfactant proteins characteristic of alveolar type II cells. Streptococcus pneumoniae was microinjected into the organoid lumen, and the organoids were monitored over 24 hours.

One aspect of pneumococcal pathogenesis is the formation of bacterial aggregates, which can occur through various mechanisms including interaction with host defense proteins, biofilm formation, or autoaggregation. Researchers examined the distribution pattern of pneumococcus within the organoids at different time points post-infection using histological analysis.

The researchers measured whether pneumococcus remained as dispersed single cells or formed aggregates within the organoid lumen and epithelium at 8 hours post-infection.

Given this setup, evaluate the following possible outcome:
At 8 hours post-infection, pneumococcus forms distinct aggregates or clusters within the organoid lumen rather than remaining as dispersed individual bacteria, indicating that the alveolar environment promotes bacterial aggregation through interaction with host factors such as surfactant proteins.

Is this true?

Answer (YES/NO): YES